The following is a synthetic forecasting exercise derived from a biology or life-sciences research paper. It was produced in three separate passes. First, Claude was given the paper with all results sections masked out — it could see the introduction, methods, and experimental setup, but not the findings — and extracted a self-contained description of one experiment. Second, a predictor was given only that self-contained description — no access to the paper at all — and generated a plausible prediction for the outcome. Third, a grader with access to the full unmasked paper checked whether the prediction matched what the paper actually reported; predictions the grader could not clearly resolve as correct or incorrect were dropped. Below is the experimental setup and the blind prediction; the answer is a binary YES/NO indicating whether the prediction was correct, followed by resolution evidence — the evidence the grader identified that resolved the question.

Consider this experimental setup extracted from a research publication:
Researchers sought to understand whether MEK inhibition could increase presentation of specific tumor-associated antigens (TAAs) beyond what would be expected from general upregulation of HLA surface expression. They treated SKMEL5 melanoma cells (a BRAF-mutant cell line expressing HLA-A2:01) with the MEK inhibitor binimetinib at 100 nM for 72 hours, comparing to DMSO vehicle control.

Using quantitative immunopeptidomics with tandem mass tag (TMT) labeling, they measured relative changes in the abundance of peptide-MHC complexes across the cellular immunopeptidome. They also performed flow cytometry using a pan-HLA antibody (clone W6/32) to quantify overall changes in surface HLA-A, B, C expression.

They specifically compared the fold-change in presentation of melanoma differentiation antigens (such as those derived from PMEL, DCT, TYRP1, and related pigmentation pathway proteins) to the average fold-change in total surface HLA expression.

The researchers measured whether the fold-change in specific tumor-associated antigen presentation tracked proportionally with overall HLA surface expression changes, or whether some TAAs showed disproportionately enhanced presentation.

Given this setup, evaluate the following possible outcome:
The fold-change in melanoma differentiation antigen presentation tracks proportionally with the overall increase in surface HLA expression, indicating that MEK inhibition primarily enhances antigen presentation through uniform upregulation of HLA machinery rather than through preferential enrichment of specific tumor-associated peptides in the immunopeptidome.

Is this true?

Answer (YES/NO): NO